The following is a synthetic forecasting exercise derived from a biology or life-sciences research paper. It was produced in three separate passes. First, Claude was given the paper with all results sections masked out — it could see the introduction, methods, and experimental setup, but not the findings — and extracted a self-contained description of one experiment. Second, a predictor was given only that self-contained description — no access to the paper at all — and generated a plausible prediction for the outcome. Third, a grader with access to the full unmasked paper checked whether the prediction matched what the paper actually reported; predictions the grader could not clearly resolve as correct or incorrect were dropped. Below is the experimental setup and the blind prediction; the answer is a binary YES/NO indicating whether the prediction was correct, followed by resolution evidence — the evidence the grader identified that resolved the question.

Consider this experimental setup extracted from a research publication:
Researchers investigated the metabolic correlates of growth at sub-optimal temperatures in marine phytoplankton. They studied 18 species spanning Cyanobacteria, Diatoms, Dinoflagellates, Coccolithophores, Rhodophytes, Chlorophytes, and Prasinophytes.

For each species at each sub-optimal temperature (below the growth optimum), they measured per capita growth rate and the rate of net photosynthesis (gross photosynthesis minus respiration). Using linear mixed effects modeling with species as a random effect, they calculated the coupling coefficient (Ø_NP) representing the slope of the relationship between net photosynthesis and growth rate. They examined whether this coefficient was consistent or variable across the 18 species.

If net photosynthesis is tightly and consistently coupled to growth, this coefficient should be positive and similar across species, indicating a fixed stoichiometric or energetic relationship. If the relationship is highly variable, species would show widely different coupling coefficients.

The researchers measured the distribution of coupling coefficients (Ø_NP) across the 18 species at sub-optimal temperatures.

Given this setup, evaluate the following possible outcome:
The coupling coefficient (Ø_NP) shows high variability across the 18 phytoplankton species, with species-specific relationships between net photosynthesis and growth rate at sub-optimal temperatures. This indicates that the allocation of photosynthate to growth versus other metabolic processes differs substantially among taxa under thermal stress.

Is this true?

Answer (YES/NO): NO